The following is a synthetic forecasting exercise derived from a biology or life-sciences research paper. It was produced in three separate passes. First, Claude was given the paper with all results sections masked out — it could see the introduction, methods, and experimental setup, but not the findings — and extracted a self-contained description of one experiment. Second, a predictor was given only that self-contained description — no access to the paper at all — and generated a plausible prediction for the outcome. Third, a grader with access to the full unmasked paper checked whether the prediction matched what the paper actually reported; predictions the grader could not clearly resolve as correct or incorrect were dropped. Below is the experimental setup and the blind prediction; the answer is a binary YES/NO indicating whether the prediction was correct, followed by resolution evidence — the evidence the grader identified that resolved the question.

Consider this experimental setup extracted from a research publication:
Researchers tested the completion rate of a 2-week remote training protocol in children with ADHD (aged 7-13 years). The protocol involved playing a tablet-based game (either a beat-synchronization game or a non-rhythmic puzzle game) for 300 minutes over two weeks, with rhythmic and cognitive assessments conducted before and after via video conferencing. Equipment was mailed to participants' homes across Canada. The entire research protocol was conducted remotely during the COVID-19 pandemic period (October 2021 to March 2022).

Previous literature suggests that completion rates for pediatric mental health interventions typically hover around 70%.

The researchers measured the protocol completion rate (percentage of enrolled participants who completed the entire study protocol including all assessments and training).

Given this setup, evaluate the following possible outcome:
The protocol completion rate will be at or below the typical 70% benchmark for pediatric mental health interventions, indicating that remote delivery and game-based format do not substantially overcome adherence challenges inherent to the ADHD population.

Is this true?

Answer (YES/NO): NO